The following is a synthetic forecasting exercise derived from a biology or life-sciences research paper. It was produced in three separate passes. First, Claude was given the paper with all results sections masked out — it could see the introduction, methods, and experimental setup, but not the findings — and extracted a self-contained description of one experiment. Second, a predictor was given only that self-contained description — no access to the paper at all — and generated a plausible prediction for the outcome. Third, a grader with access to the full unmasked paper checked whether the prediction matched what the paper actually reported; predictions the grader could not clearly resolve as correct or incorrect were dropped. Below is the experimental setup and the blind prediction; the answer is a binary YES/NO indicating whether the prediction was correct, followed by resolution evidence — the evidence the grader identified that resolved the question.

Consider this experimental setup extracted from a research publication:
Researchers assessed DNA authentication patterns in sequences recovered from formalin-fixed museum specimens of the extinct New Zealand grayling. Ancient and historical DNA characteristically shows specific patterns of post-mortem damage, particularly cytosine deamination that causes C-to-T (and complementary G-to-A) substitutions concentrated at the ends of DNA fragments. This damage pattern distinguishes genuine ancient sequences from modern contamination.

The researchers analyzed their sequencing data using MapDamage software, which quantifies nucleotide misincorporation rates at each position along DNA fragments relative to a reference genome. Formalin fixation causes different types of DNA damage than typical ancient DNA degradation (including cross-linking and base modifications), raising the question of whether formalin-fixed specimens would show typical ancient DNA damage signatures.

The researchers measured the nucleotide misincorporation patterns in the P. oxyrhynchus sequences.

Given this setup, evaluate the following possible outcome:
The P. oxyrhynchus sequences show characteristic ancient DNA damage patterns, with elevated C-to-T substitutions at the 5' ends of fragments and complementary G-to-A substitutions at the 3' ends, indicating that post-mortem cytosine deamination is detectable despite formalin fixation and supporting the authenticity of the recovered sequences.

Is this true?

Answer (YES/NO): YES